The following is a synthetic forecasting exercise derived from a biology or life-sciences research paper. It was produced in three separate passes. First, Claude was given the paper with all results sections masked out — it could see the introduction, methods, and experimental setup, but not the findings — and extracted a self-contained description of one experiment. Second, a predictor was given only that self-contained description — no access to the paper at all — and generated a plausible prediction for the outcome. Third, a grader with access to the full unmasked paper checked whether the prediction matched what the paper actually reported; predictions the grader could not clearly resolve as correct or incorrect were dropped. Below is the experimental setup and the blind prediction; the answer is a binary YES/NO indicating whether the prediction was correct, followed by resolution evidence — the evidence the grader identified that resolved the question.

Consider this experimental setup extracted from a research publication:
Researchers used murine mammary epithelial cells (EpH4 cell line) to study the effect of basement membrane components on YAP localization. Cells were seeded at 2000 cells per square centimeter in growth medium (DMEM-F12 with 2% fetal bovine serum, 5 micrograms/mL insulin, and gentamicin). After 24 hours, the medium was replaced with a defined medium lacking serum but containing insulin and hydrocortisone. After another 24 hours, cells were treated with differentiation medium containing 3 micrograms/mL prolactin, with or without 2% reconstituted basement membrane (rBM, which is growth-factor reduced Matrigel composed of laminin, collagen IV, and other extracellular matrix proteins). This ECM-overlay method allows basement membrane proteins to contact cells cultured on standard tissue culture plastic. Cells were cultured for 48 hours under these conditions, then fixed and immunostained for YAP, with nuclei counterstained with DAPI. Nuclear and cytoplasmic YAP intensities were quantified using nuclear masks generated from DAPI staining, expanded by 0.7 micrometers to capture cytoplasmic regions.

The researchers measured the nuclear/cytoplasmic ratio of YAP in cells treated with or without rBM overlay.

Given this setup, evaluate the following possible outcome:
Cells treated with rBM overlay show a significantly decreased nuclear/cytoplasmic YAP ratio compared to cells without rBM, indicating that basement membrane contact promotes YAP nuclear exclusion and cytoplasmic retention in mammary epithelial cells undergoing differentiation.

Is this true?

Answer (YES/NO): YES